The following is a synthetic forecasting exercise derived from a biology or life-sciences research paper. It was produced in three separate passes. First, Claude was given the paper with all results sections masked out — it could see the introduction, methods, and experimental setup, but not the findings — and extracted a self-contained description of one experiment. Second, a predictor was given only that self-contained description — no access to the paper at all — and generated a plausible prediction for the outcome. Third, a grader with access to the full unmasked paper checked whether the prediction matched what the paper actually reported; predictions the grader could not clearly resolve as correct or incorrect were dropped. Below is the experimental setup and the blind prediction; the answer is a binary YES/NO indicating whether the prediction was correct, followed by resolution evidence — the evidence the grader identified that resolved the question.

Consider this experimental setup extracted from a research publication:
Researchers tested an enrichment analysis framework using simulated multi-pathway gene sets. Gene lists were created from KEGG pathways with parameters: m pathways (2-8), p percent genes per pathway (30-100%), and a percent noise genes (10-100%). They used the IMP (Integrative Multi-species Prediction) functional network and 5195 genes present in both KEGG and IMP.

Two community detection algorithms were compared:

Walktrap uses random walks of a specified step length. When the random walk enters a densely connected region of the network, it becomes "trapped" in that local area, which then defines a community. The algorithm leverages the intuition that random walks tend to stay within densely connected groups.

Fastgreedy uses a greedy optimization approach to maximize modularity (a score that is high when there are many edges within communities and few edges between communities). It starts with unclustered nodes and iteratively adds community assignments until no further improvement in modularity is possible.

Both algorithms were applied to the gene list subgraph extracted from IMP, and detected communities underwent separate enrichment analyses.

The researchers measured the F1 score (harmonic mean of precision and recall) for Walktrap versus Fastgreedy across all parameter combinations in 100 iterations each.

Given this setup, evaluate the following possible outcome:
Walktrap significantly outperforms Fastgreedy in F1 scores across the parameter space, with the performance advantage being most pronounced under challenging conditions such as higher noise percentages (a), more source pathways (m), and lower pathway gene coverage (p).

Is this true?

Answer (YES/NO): NO